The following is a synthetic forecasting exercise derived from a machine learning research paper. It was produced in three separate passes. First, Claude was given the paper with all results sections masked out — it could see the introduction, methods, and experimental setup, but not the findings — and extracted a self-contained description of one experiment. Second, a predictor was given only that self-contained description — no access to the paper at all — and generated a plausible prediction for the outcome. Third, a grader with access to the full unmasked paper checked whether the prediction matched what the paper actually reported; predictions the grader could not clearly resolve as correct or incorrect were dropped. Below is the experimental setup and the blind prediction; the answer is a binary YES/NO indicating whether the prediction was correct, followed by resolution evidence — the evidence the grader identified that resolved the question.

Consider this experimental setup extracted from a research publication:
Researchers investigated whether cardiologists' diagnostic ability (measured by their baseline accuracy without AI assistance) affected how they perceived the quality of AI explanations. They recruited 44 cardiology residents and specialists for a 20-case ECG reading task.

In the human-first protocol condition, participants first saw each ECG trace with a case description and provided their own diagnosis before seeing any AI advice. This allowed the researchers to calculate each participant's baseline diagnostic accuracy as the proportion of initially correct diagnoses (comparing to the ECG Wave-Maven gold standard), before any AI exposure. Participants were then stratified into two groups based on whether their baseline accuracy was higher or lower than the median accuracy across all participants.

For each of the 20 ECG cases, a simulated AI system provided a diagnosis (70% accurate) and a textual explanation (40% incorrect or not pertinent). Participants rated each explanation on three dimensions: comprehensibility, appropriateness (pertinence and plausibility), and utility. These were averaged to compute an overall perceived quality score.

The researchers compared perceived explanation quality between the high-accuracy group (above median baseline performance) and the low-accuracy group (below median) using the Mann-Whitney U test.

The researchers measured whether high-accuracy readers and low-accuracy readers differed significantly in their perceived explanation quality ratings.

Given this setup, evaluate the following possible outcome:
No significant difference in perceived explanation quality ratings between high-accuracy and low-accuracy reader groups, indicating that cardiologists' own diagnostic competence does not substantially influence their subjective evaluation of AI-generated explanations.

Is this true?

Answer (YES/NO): NO